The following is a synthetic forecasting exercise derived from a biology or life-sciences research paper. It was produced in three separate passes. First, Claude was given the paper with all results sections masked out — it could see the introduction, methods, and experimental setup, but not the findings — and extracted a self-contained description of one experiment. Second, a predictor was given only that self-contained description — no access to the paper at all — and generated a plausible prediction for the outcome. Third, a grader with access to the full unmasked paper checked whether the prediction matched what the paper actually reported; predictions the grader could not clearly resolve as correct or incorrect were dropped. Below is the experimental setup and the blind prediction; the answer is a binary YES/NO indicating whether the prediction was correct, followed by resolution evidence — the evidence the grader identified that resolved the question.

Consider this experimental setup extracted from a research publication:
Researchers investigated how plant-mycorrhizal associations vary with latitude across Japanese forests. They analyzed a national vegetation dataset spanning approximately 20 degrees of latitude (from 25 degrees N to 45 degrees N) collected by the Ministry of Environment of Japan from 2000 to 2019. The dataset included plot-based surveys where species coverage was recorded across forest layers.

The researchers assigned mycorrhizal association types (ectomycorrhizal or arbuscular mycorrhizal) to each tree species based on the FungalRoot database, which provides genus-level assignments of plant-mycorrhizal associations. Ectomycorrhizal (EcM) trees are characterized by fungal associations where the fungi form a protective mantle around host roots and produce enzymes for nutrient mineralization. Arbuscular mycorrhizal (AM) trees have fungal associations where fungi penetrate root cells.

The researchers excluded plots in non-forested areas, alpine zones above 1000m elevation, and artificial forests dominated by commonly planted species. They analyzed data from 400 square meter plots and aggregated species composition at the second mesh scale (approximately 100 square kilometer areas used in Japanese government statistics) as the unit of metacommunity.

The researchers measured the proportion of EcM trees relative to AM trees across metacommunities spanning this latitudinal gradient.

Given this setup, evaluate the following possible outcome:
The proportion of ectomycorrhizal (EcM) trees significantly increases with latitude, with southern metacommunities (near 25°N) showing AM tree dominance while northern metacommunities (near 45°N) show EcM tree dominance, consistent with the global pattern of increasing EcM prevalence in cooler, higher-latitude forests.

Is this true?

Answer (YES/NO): YES